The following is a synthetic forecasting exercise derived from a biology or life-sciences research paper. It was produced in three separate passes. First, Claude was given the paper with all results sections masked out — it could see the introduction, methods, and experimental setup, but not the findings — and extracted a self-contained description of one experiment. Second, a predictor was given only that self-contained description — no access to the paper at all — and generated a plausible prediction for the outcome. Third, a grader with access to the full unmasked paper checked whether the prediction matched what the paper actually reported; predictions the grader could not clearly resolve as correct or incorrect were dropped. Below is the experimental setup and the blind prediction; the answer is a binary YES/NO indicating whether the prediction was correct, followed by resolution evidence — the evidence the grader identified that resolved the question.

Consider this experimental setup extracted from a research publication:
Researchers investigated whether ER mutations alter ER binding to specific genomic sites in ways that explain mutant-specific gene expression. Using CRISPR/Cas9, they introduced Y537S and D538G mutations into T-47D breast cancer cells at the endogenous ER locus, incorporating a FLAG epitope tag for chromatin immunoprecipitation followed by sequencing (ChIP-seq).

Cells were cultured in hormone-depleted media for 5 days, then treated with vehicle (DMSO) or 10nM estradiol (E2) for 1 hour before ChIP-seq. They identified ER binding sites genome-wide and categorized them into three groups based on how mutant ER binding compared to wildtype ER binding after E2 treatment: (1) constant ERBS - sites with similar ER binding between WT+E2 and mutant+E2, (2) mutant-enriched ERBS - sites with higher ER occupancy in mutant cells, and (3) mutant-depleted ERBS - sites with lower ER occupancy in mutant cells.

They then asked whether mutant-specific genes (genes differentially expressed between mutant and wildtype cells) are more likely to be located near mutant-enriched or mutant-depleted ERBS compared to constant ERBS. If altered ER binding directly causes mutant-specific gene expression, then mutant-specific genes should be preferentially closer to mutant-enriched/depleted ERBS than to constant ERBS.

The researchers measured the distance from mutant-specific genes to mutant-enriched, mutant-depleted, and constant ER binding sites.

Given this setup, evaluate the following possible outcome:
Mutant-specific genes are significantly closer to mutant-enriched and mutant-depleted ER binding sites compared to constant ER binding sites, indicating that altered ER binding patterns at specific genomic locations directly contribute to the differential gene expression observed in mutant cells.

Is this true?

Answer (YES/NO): NO